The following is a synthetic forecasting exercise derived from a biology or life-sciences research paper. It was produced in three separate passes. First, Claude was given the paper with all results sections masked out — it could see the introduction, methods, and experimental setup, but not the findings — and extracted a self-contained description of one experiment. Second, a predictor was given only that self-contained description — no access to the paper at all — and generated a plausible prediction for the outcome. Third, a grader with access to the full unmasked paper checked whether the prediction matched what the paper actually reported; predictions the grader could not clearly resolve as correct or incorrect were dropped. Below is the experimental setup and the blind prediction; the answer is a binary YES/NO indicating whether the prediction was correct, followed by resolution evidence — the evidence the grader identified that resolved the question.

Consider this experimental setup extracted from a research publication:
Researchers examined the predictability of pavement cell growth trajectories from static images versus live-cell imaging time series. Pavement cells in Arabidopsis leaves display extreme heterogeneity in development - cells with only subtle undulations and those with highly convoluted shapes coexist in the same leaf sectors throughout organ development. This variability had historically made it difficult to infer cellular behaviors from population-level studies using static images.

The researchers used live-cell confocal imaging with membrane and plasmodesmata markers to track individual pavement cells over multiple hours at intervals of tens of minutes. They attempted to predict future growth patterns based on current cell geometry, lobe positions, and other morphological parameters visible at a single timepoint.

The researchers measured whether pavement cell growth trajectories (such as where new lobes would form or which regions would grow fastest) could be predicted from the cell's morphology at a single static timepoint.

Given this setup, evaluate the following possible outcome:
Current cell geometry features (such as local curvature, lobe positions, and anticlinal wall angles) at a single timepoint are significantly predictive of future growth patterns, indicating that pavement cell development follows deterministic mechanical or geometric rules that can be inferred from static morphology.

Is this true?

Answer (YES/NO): NO